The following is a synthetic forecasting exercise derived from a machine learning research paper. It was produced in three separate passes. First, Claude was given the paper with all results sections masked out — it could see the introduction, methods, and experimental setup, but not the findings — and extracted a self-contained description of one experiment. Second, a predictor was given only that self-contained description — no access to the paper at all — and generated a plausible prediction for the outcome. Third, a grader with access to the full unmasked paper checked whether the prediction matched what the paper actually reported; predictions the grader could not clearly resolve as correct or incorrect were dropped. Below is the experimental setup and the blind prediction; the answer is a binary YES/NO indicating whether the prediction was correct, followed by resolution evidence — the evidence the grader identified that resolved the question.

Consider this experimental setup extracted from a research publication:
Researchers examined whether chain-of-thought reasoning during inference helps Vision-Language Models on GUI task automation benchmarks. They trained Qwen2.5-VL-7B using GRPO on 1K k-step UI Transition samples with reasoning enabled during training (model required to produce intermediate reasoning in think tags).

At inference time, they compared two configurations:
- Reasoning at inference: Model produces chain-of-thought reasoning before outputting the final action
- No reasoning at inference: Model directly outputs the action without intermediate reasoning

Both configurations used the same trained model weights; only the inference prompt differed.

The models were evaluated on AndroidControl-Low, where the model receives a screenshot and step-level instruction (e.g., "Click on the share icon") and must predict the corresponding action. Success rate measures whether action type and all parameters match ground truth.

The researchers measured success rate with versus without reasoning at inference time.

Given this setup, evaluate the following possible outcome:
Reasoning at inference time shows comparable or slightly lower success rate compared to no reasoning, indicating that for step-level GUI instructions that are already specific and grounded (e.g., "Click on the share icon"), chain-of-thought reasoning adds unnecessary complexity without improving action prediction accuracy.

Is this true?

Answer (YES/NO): YES